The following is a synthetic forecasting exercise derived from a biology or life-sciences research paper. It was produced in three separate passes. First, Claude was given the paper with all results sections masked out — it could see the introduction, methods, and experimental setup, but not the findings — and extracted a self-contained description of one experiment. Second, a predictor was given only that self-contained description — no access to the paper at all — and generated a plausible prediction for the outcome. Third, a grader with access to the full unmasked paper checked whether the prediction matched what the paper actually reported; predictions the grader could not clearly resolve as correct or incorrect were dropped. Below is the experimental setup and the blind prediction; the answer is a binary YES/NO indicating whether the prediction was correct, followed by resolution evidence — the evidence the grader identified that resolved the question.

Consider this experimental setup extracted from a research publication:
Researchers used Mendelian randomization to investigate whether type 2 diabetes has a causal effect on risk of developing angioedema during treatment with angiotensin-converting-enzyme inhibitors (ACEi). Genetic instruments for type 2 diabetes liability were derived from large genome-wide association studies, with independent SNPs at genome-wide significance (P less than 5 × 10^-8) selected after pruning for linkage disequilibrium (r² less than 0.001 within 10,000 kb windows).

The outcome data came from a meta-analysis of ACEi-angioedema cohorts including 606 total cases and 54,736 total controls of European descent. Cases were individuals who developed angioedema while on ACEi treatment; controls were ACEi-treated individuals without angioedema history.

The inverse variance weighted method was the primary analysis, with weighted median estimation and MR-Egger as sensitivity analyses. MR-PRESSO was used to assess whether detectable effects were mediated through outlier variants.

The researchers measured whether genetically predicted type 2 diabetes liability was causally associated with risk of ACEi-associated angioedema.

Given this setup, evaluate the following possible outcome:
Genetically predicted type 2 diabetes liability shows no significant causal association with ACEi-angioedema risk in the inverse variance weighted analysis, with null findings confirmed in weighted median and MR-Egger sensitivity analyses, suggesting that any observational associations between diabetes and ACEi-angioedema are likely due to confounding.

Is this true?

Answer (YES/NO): NO